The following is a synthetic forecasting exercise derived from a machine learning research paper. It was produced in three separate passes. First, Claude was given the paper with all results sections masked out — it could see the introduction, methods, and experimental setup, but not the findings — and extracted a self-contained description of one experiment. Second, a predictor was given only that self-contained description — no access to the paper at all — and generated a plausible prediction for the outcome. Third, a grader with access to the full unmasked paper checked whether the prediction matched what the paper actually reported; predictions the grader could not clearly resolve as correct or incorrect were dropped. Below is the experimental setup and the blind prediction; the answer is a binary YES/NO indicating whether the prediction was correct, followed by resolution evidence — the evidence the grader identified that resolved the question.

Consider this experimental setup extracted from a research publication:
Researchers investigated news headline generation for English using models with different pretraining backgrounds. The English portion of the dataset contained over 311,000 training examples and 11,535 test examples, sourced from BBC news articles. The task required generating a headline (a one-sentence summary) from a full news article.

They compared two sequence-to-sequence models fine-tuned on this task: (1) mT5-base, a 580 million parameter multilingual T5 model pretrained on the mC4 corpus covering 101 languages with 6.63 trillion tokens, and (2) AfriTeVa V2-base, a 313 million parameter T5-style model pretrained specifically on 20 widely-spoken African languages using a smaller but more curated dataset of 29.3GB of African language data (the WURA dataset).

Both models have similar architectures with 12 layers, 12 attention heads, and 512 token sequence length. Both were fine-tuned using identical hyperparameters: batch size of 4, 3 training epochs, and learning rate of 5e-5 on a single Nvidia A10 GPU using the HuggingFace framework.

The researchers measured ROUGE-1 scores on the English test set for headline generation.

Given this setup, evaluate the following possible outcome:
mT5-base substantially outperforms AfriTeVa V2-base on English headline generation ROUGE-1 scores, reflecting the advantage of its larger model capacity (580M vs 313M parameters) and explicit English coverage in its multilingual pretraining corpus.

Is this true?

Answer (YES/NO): NO